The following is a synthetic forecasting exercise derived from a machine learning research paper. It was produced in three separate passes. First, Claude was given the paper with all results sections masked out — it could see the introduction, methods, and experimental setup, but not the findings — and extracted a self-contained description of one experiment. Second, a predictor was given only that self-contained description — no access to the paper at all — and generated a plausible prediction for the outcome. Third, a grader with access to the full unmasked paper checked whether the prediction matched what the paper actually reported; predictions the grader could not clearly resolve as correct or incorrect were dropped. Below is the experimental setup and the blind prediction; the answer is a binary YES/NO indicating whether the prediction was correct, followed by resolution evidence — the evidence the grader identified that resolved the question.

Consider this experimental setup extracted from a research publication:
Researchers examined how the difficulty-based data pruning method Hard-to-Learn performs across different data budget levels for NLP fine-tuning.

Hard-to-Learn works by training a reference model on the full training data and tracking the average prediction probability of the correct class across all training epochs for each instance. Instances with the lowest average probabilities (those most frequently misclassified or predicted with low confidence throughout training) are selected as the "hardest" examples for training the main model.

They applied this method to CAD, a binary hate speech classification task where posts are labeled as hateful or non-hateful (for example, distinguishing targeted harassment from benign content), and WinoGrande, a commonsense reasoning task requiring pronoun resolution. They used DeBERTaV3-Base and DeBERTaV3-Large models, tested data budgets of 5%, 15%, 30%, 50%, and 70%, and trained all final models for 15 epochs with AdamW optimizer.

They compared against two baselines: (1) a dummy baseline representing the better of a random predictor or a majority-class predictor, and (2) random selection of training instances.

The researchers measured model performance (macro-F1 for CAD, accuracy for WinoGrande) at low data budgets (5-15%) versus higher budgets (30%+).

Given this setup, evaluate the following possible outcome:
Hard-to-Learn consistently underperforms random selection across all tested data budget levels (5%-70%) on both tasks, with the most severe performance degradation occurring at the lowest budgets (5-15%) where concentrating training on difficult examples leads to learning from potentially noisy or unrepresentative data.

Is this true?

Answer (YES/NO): NO